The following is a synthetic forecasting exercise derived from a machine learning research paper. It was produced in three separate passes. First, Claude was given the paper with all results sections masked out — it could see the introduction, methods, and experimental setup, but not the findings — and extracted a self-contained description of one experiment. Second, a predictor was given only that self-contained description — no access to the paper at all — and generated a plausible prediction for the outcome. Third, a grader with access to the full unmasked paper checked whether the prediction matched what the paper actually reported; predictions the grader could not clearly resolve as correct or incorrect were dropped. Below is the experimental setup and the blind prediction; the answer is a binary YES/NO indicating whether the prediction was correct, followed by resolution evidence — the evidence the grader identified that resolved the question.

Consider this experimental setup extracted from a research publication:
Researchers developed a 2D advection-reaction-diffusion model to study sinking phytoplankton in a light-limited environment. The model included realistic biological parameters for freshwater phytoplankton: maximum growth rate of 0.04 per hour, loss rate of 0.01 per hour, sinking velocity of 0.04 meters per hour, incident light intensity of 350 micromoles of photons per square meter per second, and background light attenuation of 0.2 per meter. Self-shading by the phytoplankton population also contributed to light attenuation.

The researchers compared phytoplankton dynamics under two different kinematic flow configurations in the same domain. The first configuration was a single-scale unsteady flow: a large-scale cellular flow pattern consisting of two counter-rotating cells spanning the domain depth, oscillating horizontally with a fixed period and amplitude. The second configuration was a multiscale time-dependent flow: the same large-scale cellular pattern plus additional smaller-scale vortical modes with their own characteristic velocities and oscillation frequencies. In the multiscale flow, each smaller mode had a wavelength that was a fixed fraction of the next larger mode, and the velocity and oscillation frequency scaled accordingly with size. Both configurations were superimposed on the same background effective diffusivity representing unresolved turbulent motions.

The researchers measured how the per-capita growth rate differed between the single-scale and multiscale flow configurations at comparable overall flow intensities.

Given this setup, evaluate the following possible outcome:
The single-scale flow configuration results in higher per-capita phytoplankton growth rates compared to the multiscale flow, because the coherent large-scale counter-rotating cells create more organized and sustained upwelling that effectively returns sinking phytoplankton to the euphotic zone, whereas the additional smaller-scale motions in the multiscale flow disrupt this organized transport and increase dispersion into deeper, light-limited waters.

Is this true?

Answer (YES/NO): NO